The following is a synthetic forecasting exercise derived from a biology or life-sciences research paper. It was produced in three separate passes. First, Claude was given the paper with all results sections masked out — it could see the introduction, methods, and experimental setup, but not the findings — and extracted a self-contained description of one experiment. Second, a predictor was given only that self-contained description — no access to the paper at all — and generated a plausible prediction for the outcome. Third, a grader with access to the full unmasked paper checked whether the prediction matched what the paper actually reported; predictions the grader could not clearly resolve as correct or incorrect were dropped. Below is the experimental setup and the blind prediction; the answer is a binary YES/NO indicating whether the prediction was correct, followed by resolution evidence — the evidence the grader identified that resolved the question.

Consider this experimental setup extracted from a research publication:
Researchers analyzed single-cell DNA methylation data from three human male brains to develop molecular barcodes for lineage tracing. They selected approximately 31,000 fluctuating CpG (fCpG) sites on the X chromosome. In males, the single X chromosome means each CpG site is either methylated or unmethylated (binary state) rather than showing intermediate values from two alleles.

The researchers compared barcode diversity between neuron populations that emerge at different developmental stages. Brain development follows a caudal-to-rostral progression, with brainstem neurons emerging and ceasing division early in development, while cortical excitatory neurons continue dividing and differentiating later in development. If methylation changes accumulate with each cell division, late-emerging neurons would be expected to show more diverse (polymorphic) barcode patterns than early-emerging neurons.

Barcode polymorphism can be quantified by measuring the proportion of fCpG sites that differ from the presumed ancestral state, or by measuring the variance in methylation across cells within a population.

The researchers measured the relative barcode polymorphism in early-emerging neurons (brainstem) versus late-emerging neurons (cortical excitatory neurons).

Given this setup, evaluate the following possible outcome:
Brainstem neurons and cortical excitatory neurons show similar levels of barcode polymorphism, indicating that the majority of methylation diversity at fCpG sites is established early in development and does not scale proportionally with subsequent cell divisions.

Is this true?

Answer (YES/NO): NO